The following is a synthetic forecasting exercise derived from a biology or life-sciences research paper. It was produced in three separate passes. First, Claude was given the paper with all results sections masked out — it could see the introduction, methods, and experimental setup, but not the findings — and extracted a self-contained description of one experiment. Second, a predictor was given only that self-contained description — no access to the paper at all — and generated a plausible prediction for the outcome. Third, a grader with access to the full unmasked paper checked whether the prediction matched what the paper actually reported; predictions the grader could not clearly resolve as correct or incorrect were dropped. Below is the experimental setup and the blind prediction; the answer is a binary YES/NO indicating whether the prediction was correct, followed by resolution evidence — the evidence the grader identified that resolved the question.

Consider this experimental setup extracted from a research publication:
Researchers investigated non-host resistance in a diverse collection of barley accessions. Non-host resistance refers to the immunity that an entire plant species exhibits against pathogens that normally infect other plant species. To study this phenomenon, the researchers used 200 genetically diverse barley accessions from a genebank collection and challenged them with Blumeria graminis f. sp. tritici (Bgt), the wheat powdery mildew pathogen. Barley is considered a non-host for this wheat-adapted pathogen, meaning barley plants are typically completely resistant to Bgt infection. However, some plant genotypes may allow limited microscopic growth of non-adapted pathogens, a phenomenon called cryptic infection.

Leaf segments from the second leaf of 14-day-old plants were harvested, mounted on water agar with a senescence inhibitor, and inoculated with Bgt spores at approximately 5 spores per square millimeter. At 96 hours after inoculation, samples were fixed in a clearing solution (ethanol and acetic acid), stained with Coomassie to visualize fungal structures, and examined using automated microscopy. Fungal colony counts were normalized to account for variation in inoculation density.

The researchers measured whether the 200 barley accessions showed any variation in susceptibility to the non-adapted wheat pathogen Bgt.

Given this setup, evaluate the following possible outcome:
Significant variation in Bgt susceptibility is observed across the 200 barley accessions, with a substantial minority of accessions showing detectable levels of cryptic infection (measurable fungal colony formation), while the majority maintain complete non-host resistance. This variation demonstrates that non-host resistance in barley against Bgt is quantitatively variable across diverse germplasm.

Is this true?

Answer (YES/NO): NO